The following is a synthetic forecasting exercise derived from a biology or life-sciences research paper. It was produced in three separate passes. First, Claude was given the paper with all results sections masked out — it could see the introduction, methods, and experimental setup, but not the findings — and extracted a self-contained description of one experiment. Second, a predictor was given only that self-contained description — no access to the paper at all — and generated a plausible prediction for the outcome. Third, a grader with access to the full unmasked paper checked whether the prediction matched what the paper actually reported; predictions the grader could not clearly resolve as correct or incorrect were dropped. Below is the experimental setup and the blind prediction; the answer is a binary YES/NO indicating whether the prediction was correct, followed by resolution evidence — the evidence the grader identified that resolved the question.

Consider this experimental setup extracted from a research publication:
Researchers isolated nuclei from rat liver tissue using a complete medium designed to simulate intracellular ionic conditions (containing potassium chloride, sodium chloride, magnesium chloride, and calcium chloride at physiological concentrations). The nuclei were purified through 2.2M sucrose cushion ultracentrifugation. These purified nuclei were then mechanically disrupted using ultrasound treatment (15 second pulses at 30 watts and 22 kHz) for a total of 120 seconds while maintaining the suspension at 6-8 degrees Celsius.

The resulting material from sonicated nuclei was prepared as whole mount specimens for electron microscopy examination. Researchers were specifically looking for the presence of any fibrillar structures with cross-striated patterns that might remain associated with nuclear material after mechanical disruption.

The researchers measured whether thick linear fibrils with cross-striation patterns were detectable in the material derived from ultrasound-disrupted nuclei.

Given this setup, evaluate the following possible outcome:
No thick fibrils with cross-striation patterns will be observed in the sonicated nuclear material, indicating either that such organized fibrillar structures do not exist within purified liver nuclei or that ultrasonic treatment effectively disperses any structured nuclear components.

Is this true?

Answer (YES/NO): NO